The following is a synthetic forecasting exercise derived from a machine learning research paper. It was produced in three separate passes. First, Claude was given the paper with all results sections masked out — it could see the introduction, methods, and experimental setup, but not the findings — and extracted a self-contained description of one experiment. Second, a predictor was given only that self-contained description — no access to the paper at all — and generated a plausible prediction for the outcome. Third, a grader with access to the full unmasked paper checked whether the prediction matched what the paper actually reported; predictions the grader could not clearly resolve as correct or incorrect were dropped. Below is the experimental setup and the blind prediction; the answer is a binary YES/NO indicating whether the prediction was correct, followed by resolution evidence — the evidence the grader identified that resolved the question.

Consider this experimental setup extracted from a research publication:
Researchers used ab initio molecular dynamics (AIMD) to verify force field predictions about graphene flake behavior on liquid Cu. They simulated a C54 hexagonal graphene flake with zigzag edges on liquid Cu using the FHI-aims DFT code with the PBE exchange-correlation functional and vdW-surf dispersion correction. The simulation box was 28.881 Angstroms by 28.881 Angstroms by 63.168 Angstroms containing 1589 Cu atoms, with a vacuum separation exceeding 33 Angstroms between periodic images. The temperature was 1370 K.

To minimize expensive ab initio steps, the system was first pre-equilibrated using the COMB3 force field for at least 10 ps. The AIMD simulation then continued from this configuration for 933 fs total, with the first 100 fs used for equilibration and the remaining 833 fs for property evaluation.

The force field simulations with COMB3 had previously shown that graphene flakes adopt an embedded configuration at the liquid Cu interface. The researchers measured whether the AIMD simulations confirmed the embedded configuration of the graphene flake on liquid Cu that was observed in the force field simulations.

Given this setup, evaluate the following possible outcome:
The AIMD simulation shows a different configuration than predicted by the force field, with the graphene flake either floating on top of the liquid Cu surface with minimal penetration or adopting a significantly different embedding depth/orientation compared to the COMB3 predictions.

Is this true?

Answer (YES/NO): NO